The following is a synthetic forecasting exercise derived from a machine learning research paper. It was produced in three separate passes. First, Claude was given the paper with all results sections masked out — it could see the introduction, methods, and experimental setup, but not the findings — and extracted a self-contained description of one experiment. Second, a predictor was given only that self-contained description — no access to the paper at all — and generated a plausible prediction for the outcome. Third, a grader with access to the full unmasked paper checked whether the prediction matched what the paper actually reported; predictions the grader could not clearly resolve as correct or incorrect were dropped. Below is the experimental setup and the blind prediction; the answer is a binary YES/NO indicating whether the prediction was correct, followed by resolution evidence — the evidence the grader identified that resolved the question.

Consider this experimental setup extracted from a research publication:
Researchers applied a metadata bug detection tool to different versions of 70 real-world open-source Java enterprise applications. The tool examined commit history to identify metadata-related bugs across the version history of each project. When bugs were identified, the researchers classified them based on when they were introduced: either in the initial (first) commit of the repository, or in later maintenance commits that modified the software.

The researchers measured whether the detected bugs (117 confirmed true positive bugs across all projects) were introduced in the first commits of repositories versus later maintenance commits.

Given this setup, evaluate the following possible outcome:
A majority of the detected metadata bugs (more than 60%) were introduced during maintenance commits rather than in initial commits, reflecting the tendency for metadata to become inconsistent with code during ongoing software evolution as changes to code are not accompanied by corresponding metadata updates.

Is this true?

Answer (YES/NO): YES